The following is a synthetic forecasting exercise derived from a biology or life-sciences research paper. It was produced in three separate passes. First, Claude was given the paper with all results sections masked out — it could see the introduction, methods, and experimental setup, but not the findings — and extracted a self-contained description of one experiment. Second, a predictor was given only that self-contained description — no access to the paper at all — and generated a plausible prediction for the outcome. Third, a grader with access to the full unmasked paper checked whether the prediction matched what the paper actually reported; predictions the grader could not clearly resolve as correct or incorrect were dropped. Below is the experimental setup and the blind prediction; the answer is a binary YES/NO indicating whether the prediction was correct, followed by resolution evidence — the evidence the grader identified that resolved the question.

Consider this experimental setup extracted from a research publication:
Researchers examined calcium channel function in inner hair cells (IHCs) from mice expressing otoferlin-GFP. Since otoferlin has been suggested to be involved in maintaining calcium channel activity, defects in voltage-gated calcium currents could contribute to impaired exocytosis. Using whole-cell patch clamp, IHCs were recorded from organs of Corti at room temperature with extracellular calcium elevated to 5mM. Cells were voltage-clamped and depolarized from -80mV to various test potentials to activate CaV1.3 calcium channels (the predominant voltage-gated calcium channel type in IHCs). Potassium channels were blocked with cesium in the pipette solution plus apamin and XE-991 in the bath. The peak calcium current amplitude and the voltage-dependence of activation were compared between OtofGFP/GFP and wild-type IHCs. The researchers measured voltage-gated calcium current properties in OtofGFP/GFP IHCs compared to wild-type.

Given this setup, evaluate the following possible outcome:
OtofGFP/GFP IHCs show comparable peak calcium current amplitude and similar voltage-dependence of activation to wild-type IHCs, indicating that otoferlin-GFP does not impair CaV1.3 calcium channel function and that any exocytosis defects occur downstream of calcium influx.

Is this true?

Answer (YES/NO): NO